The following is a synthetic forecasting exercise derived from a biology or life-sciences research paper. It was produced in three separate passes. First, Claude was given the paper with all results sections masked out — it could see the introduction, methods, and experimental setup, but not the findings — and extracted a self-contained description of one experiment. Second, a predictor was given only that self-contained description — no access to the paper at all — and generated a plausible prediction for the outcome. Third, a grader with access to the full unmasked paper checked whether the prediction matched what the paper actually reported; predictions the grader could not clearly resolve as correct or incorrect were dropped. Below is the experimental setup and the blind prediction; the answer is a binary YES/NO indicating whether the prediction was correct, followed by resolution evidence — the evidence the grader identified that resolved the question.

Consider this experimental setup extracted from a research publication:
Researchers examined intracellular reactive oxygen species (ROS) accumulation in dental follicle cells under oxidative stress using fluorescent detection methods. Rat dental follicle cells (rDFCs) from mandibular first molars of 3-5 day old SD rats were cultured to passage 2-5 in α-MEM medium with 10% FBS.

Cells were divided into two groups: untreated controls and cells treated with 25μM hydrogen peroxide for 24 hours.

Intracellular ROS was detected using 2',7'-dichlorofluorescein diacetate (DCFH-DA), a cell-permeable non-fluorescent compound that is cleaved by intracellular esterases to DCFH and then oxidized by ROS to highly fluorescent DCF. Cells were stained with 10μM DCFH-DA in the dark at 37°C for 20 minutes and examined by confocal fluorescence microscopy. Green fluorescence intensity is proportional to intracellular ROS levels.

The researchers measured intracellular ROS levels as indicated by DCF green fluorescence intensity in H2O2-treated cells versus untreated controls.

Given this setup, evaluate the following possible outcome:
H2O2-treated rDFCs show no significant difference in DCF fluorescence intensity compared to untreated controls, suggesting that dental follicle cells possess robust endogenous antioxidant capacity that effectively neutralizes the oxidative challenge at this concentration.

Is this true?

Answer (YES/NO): NO